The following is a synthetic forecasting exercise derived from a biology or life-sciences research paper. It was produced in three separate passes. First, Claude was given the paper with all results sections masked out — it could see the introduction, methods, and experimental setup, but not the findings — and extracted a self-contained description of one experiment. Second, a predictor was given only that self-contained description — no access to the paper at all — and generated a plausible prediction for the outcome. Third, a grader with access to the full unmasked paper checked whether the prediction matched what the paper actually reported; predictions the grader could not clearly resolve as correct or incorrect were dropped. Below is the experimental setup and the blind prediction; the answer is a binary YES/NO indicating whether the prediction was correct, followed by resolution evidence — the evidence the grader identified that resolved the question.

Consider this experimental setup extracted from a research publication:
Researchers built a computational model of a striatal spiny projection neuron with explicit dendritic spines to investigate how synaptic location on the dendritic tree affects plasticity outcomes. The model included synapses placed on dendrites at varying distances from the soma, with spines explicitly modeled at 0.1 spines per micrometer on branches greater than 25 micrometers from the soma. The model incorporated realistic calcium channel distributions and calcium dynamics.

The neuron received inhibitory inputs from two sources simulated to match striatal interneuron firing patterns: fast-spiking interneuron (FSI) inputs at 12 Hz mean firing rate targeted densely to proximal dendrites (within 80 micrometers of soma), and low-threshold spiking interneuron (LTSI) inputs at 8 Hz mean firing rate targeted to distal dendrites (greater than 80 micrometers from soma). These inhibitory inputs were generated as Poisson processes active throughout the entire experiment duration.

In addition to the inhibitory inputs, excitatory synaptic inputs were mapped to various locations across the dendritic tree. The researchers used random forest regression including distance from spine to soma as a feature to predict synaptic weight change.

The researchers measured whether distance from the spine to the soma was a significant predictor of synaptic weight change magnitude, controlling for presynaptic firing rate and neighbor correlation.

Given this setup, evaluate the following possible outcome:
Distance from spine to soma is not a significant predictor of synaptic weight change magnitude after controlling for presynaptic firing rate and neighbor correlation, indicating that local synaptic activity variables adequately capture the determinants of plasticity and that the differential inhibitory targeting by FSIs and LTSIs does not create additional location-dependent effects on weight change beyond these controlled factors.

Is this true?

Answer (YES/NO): YES